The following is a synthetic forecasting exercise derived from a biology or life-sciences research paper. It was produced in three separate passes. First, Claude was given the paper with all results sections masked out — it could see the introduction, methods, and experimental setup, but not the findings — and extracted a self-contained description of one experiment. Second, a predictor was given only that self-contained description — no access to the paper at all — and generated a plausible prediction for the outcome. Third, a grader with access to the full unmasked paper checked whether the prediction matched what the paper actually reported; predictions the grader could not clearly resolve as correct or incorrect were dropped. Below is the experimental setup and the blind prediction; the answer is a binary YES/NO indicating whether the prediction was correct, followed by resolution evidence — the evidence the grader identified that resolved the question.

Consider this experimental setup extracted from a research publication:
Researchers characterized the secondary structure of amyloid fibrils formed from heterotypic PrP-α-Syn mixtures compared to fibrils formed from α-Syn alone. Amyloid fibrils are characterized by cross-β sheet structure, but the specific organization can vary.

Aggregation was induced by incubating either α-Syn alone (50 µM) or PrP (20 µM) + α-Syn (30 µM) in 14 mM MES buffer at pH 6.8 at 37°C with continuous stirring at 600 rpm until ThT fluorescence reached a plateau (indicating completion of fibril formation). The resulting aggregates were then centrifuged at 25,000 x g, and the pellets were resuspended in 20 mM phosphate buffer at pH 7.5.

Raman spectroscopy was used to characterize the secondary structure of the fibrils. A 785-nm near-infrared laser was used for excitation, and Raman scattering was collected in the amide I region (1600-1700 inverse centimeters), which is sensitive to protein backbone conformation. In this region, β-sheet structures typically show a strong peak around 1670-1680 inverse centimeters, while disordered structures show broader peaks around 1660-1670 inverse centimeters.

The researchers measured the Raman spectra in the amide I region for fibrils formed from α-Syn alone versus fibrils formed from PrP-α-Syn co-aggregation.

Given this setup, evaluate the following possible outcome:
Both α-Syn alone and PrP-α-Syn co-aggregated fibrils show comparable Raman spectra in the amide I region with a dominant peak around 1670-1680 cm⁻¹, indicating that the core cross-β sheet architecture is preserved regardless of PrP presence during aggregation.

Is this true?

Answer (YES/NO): NO